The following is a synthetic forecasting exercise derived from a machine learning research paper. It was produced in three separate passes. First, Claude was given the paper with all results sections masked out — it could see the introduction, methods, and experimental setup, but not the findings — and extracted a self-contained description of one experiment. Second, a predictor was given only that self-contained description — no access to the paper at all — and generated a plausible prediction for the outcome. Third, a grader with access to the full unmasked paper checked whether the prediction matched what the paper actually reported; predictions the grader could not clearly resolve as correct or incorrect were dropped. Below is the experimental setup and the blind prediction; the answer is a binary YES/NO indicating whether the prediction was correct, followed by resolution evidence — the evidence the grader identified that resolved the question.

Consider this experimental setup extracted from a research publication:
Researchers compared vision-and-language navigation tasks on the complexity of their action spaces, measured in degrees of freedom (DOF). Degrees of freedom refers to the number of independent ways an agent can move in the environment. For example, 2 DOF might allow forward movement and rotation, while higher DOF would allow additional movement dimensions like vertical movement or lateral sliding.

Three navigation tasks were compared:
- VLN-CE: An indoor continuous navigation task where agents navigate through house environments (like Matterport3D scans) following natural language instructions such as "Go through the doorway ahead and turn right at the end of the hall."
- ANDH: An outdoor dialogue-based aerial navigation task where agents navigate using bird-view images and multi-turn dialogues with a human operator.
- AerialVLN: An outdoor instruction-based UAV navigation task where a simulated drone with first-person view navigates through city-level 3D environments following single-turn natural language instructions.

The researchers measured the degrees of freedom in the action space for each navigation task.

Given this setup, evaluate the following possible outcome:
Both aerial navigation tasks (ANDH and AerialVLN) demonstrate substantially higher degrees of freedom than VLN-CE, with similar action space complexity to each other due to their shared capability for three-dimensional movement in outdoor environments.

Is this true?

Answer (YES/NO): NO